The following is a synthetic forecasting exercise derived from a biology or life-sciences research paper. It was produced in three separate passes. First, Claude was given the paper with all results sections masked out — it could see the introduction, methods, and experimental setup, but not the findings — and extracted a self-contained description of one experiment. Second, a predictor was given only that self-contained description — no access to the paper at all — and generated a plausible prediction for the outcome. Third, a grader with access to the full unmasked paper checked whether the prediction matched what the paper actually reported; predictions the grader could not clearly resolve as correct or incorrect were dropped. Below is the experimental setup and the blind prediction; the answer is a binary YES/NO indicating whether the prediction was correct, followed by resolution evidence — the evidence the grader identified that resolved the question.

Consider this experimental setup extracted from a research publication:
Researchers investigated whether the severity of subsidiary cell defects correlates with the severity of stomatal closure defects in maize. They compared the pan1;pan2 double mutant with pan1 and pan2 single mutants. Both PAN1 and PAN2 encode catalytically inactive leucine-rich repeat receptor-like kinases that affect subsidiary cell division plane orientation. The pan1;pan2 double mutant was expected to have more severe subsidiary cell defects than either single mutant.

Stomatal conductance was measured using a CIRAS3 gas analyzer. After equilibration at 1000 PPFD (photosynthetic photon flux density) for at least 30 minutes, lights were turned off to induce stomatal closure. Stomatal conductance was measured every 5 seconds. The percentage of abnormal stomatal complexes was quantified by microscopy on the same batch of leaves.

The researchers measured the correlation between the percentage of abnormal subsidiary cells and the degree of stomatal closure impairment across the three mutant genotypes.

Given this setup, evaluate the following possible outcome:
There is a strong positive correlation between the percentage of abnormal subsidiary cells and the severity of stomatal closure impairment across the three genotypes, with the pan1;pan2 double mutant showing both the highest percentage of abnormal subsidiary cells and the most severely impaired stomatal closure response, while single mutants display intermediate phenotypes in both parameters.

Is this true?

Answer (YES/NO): NO